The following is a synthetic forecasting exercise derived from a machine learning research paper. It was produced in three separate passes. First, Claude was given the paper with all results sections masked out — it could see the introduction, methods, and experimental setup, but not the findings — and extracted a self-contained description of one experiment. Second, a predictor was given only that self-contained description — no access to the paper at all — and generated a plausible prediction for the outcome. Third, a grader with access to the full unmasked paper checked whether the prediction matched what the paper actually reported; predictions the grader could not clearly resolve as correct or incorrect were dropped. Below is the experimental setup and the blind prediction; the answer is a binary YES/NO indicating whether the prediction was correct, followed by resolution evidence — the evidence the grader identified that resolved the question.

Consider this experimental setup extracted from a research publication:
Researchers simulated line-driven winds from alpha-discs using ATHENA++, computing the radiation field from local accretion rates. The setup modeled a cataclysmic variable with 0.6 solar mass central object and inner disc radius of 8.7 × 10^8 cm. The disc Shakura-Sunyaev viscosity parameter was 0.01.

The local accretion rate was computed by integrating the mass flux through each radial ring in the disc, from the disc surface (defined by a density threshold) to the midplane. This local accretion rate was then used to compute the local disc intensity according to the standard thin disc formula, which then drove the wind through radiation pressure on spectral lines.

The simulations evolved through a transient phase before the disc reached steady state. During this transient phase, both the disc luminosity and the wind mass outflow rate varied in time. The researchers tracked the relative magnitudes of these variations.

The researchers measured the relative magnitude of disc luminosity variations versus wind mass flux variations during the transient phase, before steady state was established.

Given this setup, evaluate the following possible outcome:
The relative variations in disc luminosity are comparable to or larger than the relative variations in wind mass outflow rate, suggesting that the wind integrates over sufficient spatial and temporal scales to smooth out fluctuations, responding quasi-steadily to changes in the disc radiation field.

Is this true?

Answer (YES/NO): NO